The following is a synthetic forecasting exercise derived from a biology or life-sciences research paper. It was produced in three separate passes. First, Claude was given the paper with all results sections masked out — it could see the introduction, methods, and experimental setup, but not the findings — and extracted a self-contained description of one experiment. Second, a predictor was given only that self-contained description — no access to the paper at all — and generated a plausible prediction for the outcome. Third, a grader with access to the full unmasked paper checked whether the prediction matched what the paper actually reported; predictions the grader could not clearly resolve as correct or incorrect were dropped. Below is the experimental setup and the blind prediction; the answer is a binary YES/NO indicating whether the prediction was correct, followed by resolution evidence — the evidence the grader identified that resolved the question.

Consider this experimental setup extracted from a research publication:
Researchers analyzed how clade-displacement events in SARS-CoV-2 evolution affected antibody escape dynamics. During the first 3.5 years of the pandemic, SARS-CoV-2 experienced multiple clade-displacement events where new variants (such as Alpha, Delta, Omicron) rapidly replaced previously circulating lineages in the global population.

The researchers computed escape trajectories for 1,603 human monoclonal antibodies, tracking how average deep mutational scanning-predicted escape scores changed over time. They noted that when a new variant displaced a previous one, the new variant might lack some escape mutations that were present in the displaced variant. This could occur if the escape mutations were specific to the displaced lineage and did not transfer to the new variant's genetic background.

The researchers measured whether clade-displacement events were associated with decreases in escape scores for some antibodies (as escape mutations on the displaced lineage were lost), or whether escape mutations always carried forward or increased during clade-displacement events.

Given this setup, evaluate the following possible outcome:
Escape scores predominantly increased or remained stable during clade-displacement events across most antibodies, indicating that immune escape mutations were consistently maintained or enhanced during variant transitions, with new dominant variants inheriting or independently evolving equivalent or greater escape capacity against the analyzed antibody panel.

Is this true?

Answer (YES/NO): NO